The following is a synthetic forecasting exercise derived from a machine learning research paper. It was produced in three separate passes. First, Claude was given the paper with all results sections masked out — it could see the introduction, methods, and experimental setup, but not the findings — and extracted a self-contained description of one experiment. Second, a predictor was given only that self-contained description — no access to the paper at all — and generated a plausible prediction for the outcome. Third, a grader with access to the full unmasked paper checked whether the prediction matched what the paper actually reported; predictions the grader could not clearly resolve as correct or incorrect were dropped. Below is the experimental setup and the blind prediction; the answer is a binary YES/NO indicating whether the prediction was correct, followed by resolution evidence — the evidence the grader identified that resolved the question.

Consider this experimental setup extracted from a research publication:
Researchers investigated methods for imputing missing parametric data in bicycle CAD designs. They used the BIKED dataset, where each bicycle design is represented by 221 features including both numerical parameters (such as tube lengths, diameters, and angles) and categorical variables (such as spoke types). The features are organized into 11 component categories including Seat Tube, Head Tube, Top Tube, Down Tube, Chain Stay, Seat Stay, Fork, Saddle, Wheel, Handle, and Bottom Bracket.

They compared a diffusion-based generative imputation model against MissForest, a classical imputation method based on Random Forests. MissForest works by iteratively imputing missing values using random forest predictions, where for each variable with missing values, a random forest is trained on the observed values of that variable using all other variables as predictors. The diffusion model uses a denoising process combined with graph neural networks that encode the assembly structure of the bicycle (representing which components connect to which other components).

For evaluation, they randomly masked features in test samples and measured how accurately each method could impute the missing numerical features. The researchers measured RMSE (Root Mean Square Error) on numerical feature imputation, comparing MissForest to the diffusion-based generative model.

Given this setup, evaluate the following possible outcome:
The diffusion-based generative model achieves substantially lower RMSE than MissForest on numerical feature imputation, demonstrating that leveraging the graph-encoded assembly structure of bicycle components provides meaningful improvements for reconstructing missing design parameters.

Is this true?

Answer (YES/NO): NO